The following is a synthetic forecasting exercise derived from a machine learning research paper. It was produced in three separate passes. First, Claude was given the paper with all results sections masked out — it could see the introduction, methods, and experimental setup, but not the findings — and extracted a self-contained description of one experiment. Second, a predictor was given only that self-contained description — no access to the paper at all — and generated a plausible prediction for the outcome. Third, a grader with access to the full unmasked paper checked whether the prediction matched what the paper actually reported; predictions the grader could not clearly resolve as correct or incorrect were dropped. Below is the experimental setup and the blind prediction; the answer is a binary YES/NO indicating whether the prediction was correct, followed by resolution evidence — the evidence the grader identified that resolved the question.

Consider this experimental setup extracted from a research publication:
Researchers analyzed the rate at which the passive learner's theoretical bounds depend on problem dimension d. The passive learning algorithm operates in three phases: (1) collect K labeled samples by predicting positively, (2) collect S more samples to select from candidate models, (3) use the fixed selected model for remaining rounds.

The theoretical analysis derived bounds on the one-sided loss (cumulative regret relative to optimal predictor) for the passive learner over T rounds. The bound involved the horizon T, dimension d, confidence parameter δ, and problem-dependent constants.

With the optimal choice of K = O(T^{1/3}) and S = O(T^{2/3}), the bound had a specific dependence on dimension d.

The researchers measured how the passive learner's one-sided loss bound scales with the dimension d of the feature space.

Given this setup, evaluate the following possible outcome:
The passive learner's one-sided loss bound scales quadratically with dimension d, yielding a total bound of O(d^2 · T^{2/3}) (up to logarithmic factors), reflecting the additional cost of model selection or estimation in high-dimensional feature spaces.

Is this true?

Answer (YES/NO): NO